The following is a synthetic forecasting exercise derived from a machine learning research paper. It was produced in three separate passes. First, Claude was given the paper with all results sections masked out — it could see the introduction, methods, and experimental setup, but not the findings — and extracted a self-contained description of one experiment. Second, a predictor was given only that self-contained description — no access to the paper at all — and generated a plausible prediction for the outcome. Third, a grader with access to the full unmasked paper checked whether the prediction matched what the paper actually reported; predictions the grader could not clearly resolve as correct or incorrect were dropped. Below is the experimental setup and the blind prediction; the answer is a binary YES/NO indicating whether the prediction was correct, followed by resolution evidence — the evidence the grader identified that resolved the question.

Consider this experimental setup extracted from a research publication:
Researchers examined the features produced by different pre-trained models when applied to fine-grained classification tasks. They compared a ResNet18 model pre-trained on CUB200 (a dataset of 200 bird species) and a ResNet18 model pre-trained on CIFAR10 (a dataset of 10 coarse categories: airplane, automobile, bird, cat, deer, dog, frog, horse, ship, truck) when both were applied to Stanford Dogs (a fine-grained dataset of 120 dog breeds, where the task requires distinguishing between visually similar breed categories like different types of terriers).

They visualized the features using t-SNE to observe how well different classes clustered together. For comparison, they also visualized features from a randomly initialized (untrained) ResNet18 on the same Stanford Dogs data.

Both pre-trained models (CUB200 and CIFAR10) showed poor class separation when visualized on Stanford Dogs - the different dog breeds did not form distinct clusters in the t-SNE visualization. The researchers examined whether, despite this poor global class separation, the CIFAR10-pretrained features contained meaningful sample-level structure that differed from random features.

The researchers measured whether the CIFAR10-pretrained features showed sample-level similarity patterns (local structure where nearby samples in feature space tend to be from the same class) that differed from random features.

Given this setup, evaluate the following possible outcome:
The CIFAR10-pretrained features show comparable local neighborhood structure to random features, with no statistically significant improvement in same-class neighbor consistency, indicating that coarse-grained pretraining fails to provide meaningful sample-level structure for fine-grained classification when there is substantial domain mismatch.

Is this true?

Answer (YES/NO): NO